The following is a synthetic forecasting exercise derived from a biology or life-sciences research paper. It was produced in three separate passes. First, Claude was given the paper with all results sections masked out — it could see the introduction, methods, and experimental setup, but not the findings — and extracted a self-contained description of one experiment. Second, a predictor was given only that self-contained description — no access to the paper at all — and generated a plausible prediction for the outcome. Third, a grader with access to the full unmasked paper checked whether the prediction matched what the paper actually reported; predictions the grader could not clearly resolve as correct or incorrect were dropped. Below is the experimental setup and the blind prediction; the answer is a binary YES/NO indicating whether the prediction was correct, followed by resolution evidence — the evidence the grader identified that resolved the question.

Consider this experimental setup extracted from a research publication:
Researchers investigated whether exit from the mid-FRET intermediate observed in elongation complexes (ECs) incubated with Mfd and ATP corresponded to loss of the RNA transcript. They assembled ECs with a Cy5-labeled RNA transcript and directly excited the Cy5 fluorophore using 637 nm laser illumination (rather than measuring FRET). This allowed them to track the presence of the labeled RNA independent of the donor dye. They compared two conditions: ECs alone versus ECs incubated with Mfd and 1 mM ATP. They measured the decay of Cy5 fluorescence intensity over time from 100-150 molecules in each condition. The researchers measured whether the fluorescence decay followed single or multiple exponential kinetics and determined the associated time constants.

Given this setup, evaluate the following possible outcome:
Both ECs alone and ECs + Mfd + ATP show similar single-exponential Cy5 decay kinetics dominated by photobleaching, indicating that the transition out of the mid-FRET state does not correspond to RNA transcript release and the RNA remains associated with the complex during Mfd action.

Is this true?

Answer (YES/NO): NO